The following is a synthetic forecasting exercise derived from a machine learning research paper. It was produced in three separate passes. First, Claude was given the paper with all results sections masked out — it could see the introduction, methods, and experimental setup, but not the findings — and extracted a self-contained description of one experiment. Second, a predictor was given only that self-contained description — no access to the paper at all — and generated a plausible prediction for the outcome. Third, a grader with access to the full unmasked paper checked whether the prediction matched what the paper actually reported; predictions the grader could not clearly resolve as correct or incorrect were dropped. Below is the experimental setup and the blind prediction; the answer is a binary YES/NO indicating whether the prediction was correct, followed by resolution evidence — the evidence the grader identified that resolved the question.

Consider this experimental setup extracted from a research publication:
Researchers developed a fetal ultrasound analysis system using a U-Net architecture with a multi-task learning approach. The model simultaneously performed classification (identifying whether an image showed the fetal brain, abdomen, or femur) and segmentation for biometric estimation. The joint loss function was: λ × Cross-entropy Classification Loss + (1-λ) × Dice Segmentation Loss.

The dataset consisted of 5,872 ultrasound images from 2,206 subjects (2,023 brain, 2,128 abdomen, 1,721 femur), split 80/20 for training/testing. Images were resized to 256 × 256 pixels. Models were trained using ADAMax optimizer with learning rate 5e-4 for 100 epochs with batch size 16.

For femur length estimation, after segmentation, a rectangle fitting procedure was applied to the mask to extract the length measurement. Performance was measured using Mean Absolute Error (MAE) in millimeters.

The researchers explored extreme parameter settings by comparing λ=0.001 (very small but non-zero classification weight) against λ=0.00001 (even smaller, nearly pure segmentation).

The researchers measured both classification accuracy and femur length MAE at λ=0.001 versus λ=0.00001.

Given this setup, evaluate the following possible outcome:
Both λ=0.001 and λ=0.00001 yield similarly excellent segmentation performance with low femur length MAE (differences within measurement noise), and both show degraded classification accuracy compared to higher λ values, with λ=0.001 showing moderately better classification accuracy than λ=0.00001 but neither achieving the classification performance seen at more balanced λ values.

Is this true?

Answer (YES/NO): NO